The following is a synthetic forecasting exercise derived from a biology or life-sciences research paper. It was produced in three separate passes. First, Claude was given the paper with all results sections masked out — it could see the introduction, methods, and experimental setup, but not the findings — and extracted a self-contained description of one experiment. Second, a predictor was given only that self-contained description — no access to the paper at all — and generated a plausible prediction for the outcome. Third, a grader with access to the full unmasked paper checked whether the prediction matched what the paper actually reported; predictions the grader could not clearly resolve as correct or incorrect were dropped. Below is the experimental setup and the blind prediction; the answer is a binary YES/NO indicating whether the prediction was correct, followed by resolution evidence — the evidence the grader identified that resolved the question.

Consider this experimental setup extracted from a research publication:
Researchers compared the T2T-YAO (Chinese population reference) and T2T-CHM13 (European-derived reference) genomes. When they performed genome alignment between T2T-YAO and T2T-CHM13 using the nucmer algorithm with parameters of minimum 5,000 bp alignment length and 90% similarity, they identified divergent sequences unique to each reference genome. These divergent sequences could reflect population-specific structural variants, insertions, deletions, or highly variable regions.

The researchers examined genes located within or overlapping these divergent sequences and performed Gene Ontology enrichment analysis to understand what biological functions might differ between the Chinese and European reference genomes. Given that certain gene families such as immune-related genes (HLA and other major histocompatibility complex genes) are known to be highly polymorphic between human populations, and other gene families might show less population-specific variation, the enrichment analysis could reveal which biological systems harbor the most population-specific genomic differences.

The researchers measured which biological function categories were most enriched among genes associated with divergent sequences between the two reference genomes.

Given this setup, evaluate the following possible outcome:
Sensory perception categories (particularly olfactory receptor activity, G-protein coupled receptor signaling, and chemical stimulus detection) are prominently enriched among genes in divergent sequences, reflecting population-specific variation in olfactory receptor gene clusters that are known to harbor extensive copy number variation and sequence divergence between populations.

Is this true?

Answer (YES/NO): NO